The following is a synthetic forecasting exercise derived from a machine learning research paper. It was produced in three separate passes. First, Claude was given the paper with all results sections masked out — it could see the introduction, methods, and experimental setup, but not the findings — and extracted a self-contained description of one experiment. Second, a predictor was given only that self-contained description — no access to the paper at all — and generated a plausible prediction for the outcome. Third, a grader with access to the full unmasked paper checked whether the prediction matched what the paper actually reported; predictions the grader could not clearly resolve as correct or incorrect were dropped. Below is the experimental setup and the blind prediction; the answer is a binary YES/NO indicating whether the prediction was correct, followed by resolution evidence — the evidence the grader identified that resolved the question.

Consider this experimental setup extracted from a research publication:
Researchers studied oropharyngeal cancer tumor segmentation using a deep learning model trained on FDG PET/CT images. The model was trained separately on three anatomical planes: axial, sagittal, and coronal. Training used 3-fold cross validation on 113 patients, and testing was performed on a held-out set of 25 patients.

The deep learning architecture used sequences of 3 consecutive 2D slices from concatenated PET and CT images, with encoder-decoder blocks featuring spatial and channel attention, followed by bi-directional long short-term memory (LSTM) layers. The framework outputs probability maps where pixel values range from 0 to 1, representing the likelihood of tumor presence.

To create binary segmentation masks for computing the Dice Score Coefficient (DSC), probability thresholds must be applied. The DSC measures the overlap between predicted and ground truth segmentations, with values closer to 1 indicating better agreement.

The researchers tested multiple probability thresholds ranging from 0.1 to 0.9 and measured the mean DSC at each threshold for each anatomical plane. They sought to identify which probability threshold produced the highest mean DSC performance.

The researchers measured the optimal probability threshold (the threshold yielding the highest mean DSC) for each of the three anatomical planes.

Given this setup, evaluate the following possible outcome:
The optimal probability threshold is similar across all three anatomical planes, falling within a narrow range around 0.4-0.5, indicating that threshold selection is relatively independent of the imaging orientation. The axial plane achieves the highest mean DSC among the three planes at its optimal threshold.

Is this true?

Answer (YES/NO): NO